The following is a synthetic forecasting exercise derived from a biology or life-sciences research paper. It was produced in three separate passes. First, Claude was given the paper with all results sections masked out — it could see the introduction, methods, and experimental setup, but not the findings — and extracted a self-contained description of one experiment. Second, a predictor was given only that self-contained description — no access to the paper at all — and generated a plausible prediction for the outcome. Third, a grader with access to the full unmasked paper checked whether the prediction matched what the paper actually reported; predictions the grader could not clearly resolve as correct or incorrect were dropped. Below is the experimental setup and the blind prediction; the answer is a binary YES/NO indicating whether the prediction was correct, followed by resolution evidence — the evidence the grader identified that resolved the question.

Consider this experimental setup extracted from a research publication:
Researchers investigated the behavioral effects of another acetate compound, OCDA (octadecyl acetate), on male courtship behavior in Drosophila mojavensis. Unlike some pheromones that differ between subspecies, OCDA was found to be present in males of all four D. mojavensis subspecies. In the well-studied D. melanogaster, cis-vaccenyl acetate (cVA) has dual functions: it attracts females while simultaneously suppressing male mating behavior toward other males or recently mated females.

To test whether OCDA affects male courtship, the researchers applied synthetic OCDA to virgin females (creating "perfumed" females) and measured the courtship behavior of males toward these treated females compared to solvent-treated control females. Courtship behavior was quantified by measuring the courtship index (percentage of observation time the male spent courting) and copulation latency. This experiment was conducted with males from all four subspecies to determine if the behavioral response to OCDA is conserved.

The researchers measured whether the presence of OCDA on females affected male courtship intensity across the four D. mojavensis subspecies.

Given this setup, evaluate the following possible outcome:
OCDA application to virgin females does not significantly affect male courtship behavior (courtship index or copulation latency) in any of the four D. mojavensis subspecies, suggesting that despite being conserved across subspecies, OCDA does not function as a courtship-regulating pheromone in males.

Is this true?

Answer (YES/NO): NO